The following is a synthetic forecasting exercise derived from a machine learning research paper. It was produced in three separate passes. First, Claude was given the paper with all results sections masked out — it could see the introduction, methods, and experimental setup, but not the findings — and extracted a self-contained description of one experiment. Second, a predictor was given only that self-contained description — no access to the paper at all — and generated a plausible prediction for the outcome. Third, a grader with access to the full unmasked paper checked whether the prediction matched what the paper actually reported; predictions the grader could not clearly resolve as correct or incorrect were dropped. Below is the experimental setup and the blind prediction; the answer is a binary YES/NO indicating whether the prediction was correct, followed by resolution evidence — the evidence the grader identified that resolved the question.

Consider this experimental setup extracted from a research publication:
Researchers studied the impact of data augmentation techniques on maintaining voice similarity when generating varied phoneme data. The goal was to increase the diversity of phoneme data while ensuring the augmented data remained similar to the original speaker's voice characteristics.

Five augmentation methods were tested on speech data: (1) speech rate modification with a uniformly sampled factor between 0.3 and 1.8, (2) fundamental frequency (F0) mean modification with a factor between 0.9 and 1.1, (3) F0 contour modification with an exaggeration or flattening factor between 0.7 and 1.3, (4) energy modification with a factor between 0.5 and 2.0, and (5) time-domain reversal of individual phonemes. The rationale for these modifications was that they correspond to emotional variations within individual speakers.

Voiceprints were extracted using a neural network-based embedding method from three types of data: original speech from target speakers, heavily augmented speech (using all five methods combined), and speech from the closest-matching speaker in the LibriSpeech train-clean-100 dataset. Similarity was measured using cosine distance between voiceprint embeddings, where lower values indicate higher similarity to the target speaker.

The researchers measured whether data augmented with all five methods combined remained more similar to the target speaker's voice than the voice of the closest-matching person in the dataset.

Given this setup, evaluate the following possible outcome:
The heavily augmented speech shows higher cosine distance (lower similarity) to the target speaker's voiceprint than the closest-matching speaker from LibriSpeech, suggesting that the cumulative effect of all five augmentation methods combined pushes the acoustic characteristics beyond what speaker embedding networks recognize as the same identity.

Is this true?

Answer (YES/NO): NO